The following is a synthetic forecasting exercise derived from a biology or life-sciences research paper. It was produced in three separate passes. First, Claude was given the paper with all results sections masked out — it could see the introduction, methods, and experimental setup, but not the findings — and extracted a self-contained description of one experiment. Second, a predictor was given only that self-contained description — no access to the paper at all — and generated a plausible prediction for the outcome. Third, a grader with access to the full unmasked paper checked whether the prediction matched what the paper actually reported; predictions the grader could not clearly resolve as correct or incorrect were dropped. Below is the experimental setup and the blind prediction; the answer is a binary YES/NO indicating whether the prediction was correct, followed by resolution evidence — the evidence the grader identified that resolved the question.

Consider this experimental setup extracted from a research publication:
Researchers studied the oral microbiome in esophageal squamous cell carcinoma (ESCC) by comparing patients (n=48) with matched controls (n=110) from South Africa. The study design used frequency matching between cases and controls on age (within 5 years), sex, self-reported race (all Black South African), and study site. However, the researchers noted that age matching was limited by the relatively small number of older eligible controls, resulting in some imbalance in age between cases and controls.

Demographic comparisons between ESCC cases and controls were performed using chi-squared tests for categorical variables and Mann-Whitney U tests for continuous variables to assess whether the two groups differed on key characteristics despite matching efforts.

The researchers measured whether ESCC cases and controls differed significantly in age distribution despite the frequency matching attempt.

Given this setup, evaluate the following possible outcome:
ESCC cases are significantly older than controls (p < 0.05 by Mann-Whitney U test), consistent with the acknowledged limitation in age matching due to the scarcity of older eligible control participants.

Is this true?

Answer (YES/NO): YES